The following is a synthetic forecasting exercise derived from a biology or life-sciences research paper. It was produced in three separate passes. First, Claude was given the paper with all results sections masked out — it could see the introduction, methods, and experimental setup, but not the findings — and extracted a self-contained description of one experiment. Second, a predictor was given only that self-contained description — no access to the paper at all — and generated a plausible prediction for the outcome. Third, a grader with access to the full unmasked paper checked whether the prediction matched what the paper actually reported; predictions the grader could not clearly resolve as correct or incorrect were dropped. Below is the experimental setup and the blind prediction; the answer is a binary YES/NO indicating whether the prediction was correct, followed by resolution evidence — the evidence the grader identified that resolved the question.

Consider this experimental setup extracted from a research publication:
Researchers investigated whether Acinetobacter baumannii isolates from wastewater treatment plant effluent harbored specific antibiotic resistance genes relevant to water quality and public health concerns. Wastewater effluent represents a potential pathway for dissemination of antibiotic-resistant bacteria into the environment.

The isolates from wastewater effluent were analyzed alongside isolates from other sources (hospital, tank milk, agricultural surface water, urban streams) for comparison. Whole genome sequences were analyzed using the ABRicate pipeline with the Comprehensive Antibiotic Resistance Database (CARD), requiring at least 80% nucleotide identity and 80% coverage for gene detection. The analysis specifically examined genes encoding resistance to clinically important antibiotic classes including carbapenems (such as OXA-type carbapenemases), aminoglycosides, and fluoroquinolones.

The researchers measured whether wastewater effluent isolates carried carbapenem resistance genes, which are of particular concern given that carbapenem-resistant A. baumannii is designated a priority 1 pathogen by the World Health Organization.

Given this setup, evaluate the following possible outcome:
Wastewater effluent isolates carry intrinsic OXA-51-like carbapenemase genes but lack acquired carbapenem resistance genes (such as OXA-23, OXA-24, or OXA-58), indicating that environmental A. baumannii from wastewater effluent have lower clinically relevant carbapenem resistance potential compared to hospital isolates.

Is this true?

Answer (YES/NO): YES